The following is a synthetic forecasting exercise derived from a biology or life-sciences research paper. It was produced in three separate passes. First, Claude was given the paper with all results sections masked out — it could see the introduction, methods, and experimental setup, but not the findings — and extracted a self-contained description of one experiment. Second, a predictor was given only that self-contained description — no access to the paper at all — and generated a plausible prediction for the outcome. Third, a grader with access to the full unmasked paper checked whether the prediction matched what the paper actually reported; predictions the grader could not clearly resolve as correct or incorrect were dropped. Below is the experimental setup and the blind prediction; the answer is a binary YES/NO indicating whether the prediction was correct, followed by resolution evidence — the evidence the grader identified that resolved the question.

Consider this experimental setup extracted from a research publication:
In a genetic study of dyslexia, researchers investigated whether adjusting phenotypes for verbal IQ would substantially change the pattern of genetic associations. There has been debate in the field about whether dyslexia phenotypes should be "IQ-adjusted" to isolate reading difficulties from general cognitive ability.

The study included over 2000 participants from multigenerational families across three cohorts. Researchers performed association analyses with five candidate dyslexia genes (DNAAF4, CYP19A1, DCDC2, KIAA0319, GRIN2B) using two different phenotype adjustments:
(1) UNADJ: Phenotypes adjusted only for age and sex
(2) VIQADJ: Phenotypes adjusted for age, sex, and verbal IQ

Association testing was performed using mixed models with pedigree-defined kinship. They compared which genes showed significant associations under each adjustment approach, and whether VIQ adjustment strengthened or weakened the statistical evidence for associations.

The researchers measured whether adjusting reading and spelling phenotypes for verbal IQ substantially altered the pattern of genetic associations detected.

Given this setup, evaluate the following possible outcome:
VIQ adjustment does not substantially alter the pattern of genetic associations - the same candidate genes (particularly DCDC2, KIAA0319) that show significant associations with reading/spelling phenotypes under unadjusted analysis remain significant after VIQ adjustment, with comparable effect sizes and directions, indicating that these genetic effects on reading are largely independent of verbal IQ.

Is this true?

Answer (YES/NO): YES